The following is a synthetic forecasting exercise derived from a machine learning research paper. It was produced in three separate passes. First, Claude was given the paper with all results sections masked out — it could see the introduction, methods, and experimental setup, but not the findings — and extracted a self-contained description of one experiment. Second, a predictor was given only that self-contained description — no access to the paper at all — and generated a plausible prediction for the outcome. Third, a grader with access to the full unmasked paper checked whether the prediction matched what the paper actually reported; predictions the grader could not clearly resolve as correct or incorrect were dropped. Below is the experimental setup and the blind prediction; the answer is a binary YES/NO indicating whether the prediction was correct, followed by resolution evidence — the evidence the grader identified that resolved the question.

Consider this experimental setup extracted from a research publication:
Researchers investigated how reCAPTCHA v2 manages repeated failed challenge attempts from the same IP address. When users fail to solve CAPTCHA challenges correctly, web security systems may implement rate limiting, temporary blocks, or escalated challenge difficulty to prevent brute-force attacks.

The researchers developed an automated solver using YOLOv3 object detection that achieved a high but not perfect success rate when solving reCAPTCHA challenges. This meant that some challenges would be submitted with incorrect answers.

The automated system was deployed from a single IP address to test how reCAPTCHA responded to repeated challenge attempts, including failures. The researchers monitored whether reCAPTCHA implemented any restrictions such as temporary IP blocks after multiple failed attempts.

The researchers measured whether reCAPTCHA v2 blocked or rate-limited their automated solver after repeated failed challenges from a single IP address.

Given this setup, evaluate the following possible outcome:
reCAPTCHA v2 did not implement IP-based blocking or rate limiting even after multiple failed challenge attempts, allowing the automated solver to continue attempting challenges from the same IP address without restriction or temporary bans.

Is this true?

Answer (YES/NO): NO